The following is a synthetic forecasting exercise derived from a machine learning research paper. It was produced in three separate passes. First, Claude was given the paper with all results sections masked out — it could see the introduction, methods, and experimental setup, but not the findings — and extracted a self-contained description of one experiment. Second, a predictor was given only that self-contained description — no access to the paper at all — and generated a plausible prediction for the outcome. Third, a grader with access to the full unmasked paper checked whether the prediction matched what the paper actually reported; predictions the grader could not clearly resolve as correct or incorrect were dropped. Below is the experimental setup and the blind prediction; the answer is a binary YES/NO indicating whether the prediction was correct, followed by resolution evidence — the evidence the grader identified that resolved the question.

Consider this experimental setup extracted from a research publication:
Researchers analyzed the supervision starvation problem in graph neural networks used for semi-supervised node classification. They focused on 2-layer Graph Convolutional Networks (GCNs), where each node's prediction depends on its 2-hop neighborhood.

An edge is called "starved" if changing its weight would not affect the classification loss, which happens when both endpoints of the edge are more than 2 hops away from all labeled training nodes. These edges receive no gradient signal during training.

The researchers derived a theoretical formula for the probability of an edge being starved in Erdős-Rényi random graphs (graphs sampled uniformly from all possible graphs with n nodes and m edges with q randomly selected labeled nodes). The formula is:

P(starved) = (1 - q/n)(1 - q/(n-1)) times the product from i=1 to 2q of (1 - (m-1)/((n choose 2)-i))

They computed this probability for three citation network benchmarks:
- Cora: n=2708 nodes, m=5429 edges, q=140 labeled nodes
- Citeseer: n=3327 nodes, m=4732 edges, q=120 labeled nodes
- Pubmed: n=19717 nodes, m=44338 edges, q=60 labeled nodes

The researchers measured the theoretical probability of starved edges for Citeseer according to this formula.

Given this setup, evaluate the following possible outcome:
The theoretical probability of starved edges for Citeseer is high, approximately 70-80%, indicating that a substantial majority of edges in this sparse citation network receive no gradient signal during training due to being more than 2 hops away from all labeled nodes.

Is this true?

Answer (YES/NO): YES